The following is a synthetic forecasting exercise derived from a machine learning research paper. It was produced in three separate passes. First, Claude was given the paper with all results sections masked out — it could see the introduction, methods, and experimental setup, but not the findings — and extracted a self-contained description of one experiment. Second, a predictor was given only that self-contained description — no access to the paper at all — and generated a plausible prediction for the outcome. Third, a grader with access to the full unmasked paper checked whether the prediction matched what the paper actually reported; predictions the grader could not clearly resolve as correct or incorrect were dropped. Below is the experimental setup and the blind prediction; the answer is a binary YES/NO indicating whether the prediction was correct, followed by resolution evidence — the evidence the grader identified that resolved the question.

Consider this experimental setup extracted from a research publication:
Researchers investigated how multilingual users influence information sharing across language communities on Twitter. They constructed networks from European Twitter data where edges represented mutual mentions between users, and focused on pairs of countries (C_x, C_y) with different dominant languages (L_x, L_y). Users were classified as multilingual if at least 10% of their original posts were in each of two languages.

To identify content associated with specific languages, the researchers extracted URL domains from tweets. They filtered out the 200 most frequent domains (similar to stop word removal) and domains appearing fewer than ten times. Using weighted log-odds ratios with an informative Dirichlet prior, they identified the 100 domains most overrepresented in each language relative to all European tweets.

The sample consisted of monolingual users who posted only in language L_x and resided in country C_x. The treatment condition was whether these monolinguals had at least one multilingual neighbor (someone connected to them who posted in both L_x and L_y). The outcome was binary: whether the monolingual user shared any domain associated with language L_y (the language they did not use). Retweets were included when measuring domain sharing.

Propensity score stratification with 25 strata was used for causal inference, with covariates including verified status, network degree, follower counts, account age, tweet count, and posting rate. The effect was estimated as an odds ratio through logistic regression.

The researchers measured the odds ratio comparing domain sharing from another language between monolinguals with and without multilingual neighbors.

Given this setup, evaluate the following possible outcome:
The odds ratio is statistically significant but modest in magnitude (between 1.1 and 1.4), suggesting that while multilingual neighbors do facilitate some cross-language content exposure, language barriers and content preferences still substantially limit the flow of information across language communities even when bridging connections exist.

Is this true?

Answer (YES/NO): NO